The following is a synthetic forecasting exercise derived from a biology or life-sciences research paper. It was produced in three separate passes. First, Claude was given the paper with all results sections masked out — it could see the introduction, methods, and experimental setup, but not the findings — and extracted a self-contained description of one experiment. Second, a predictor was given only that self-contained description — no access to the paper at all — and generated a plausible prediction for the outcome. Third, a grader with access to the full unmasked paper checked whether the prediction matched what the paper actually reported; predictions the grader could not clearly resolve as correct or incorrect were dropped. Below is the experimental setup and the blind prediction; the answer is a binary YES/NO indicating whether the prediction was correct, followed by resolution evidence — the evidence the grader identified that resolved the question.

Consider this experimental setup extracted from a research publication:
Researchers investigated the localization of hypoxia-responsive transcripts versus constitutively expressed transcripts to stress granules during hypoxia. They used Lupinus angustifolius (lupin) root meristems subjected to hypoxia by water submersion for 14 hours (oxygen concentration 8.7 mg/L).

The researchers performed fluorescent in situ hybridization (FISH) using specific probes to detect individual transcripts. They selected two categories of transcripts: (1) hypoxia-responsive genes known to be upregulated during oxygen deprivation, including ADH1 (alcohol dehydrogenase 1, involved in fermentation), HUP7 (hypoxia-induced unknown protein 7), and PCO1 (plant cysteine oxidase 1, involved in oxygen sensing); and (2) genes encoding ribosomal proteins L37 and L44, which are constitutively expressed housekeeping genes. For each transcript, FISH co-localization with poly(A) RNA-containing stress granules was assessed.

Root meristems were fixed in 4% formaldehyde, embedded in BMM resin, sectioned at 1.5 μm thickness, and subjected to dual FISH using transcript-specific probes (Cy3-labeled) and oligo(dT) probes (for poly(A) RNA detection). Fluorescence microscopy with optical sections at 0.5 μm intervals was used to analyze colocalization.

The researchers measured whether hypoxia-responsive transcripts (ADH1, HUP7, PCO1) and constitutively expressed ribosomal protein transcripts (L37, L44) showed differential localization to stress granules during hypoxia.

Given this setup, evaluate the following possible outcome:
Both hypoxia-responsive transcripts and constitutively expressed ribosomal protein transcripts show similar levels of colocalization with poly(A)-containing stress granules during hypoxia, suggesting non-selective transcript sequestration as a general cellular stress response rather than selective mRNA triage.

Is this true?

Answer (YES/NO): NO